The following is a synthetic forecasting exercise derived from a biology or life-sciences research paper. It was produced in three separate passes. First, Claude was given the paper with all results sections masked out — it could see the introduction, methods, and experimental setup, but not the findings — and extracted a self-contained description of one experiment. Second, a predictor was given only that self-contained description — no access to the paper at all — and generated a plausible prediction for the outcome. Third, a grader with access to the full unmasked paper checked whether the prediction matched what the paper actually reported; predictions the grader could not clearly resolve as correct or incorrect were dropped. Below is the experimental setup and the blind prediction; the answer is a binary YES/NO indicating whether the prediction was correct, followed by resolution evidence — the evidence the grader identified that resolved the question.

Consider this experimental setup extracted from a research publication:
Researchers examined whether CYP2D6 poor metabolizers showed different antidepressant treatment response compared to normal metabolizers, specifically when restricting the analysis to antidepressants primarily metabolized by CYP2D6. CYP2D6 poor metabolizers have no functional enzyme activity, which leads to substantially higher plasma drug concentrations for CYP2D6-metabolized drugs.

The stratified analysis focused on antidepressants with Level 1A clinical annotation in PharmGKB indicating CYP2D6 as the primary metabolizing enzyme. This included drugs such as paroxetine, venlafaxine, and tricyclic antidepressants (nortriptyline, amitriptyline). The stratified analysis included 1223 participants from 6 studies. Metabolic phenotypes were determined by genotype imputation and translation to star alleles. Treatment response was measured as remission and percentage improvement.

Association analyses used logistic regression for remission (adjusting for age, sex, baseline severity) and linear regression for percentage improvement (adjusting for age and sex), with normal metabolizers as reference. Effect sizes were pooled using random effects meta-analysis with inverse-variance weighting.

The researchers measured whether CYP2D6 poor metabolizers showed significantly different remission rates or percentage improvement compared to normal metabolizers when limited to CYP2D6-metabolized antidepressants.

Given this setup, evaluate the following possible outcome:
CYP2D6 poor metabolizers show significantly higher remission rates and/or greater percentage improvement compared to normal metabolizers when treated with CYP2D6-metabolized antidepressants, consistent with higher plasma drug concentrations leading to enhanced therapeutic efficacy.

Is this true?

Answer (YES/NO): NO